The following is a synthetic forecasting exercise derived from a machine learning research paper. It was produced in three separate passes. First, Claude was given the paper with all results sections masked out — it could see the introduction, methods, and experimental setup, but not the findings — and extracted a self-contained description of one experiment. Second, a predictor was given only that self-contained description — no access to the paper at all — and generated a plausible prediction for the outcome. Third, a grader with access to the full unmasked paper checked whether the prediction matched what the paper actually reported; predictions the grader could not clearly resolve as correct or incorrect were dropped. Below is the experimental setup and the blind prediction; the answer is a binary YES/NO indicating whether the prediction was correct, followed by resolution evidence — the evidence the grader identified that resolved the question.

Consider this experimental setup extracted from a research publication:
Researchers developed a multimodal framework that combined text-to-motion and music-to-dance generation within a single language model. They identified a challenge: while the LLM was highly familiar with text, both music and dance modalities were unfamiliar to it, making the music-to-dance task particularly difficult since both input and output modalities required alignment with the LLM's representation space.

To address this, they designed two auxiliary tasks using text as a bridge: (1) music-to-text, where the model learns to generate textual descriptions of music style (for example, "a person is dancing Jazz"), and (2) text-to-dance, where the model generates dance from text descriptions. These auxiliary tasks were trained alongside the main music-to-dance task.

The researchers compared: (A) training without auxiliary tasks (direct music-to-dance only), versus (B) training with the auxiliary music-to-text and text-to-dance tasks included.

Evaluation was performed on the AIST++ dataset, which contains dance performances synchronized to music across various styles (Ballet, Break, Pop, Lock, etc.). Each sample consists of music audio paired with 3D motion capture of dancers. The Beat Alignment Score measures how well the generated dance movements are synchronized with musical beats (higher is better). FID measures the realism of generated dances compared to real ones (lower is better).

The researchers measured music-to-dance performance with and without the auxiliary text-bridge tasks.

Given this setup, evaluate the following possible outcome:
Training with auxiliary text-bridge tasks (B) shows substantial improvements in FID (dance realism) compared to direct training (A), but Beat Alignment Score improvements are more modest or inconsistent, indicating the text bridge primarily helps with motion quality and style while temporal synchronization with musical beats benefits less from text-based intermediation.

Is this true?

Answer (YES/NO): YES